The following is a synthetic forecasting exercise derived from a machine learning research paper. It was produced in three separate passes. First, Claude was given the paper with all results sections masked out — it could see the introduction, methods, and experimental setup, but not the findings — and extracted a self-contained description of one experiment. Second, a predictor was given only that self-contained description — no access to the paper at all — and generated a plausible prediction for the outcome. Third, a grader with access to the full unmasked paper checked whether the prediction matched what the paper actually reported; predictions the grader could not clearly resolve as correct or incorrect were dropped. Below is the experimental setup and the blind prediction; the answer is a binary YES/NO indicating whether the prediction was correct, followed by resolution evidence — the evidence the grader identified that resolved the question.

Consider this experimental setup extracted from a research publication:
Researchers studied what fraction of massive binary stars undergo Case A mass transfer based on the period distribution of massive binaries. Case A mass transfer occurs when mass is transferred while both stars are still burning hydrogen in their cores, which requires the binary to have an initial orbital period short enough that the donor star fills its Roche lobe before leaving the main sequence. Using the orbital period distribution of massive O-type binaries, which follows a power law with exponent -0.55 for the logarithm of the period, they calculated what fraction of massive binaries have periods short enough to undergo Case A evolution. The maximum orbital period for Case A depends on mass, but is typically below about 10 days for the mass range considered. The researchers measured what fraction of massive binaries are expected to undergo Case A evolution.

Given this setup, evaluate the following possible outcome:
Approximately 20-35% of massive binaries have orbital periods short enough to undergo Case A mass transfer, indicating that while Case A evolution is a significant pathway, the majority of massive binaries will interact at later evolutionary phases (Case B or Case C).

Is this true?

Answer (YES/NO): YES